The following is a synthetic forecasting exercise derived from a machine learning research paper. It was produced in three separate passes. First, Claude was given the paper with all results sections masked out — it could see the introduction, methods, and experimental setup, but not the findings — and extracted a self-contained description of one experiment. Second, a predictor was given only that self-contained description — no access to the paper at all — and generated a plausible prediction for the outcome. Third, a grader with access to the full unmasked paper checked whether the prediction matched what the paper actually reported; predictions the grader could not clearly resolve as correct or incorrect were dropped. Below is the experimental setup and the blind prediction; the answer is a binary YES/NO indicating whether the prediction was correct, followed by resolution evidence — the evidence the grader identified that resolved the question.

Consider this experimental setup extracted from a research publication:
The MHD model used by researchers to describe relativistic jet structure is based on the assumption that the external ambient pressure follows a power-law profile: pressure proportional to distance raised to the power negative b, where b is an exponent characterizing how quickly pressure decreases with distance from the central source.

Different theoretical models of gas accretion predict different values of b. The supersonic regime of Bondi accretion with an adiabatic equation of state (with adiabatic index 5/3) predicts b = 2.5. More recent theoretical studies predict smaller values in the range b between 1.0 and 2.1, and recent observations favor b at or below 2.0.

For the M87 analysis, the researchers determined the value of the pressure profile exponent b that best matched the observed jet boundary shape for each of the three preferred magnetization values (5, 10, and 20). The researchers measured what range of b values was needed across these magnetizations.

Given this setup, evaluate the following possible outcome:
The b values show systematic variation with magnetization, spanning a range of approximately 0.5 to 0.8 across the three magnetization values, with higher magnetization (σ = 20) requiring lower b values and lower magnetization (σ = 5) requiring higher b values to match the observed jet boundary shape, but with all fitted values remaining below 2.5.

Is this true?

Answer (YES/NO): NO